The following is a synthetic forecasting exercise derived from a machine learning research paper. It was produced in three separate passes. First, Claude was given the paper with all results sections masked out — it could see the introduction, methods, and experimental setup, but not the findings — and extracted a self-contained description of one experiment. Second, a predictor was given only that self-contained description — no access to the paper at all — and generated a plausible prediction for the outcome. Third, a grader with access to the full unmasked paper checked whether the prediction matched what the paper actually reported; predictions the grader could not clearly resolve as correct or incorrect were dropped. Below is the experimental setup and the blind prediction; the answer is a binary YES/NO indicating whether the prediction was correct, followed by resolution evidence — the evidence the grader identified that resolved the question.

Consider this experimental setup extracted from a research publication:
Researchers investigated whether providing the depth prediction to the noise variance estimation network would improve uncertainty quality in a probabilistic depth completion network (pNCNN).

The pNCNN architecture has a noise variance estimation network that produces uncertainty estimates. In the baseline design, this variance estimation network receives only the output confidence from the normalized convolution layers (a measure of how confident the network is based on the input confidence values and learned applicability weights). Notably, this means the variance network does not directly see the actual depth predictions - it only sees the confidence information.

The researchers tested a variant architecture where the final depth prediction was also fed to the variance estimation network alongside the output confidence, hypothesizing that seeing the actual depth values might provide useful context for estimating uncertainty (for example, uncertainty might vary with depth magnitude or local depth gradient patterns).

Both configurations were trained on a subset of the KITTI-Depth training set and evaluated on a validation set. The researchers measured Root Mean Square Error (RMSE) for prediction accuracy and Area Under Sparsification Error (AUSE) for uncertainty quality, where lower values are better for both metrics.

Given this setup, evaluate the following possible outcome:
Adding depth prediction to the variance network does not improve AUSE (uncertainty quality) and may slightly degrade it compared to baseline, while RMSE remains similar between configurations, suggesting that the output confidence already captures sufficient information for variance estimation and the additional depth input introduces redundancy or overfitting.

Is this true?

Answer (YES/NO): NO